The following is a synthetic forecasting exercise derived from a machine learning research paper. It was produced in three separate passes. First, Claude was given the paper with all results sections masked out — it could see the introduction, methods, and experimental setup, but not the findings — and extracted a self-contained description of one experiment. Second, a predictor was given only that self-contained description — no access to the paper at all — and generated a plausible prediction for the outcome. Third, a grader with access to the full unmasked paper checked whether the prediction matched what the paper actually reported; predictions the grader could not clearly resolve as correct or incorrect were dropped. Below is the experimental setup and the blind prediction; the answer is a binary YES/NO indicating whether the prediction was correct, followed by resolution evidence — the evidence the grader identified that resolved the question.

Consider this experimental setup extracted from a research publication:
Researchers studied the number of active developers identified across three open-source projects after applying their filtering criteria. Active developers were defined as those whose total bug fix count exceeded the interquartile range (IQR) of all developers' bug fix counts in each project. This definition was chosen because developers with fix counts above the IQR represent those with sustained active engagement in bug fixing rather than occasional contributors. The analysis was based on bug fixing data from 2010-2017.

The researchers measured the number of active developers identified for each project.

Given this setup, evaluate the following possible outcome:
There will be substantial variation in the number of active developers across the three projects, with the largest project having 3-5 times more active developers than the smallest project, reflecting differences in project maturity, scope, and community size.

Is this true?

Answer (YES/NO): YES